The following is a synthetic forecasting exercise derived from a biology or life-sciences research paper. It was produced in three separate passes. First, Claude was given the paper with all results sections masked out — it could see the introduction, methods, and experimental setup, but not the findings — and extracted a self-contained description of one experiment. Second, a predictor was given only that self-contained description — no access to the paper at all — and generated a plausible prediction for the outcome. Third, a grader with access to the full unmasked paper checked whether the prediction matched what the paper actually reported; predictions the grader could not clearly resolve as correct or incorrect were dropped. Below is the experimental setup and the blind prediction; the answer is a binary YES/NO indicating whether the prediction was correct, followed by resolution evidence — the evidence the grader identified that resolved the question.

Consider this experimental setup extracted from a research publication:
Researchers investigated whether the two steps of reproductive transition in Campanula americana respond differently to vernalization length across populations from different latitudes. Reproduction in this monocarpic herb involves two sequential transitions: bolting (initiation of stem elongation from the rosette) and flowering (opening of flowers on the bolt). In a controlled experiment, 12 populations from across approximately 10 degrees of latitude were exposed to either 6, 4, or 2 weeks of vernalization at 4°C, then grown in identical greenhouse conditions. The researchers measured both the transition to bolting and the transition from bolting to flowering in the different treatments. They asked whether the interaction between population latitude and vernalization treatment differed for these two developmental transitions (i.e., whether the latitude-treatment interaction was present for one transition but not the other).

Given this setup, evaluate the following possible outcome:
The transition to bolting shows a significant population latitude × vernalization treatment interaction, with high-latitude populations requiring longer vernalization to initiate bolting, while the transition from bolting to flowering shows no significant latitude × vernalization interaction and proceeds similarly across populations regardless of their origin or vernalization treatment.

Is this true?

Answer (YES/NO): YES